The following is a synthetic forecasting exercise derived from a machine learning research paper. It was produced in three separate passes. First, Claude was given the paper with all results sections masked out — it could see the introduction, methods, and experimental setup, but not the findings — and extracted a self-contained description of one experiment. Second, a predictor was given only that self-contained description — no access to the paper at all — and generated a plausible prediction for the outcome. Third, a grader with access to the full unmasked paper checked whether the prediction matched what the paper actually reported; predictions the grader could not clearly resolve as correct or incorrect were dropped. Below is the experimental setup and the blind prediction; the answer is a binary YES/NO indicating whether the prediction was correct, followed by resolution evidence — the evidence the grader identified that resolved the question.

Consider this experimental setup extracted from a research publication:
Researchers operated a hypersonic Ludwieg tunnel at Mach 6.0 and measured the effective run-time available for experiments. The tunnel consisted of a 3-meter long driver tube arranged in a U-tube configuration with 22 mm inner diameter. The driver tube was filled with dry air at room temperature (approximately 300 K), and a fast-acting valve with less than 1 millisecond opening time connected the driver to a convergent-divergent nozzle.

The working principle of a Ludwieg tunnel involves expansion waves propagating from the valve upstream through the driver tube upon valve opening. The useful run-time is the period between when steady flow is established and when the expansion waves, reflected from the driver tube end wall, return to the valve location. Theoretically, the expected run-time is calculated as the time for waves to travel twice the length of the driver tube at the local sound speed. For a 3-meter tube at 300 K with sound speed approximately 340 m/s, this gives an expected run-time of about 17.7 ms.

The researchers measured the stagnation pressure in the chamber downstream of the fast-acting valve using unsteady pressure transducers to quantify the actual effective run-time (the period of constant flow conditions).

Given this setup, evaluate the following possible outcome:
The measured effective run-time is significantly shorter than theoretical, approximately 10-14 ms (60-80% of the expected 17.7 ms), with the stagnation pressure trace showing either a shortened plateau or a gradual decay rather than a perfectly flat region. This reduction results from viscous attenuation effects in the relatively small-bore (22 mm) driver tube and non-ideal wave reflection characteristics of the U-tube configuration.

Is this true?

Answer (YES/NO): NO